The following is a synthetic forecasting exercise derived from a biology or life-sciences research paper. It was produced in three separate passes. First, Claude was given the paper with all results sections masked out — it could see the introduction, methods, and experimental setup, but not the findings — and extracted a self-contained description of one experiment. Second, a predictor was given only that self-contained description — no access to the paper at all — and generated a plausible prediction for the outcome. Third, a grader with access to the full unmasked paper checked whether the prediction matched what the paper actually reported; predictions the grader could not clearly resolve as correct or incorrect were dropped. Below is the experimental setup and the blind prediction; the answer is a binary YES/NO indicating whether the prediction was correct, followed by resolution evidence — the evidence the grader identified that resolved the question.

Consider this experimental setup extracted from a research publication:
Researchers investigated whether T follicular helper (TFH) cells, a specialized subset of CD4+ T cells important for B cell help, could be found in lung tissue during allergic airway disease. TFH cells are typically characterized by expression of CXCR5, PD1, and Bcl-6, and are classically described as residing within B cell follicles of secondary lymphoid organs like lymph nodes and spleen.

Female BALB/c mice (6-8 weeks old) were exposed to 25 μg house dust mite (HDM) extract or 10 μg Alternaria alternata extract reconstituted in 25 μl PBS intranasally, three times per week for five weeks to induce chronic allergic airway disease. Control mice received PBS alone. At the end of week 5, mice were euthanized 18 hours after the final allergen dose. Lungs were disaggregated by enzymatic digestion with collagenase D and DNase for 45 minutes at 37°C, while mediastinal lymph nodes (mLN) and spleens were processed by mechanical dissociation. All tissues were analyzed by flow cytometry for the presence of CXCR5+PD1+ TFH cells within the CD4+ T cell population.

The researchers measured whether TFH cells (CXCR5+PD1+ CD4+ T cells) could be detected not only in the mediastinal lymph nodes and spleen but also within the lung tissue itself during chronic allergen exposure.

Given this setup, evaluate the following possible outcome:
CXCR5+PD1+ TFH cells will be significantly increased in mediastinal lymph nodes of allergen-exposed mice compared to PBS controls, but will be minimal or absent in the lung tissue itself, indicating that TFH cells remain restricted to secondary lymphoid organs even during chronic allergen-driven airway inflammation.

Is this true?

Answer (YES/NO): NO